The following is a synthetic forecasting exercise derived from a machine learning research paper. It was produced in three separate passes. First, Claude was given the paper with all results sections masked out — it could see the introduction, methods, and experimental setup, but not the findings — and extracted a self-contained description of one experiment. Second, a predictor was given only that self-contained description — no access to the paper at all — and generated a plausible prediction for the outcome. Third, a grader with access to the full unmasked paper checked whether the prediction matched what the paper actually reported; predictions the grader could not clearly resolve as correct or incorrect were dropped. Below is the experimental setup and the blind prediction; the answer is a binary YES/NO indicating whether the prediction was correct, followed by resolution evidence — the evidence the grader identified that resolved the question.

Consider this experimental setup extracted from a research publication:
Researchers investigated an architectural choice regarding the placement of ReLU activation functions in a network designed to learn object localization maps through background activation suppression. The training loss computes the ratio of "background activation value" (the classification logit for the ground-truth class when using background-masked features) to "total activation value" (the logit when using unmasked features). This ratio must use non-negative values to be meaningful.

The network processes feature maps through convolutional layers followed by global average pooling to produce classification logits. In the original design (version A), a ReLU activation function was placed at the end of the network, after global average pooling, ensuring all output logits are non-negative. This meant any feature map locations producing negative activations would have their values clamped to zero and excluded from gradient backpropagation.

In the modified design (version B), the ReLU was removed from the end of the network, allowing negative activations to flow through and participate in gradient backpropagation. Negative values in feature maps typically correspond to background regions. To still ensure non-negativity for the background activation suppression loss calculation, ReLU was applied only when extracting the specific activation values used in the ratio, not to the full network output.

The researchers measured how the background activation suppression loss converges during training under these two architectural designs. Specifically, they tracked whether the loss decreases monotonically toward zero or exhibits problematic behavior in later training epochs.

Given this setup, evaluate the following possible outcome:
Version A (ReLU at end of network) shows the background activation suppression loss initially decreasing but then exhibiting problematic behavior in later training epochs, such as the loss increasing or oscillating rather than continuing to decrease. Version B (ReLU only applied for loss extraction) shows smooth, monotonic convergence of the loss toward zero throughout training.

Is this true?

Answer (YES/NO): YES